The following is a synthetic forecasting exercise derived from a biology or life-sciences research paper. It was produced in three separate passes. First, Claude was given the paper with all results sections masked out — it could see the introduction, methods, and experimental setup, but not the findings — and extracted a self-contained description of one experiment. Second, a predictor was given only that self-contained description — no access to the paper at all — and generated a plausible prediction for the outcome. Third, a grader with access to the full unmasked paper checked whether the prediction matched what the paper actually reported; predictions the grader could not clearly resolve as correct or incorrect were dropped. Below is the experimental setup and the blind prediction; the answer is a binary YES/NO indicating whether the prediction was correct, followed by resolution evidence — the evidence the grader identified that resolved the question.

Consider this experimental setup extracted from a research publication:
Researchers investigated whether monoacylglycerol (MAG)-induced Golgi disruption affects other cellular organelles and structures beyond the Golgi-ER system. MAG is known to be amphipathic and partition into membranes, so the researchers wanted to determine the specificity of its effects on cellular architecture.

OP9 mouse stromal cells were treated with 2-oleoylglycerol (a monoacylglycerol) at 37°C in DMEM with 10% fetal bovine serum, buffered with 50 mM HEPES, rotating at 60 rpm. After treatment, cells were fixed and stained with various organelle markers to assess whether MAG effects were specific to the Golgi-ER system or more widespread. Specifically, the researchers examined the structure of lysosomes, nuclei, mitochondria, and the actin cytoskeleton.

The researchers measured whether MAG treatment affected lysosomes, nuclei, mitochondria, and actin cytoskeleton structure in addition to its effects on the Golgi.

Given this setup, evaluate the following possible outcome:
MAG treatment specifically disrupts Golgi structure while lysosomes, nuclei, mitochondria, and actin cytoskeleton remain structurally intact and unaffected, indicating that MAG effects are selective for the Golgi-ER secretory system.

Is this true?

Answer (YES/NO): YES